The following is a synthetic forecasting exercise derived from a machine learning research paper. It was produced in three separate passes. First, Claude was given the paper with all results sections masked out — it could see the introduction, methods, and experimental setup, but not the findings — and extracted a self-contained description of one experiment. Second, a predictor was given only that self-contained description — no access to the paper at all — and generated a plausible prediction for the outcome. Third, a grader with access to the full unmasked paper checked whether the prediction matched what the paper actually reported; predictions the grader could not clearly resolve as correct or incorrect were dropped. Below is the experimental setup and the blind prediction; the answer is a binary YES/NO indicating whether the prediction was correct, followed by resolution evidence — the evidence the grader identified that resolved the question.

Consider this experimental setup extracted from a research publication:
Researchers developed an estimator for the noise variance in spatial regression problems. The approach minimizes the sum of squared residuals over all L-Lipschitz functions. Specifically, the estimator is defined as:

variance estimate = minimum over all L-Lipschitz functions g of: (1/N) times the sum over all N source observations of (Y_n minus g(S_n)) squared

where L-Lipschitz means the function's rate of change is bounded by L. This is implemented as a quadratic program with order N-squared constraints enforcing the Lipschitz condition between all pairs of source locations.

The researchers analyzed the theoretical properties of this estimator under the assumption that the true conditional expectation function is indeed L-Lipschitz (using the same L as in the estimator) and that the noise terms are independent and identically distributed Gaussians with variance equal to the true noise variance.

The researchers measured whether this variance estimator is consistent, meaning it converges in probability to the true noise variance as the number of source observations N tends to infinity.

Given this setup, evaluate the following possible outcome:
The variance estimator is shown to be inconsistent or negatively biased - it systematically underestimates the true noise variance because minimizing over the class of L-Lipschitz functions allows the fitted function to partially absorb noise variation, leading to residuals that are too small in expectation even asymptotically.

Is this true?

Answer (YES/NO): NO